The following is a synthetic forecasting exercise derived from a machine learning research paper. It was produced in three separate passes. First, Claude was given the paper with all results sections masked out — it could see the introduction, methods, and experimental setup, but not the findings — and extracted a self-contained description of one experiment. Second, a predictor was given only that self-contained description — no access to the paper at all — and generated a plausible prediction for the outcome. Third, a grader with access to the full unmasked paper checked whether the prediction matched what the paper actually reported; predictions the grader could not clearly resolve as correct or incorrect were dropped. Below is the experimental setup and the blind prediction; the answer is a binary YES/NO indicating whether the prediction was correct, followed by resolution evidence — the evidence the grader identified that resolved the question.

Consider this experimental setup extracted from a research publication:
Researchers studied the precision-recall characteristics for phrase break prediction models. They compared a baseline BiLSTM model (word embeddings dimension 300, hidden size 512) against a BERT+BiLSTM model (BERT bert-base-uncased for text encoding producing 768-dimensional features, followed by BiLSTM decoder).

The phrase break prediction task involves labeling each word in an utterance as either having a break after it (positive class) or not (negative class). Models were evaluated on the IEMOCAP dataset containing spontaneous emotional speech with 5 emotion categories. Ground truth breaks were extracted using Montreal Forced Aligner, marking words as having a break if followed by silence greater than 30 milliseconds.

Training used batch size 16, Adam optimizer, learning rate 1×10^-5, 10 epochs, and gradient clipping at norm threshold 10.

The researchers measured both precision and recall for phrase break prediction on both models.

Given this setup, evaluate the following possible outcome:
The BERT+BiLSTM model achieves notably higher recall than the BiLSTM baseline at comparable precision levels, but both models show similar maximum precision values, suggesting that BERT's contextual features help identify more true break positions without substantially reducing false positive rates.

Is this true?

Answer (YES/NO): NO